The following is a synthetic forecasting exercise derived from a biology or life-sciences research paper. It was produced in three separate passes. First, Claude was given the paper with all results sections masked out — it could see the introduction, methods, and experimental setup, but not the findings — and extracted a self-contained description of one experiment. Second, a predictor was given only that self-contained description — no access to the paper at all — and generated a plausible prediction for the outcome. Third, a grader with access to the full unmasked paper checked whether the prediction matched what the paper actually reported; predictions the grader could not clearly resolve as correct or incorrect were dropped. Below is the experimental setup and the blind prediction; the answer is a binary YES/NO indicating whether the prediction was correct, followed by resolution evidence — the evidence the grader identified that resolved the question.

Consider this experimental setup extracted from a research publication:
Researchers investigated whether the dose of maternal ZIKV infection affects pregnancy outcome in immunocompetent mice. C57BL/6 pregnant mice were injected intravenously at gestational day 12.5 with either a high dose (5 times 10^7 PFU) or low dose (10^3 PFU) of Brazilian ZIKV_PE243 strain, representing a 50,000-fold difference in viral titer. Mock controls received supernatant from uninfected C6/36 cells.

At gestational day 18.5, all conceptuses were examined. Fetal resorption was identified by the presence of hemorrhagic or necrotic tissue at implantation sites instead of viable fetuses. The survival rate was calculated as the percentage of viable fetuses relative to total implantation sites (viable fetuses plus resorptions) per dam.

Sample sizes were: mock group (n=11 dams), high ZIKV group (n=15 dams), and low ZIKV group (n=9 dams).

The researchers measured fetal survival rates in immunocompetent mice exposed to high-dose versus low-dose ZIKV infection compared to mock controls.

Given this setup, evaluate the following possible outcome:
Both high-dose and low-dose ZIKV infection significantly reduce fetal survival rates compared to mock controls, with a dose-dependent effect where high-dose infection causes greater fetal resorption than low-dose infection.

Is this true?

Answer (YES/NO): NO